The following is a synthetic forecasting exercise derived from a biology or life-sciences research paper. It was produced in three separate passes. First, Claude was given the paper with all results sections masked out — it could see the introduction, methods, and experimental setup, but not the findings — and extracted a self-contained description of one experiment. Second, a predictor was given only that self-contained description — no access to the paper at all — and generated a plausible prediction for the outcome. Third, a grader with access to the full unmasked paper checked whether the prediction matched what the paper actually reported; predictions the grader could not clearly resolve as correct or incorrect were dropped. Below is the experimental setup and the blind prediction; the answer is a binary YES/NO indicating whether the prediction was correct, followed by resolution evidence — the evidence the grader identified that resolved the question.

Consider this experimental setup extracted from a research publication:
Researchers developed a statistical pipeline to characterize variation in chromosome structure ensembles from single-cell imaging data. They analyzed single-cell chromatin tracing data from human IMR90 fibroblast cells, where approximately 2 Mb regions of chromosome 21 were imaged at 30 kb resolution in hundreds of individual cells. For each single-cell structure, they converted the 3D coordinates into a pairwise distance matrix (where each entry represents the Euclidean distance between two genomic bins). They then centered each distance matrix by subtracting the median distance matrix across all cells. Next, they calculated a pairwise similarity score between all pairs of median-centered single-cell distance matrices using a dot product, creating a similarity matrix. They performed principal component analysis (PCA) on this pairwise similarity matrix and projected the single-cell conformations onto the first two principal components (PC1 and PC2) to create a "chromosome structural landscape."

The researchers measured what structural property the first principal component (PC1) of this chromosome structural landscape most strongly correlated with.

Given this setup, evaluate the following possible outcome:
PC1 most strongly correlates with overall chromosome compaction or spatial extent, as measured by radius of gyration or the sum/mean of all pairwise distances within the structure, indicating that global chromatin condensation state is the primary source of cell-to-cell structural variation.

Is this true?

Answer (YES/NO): YES